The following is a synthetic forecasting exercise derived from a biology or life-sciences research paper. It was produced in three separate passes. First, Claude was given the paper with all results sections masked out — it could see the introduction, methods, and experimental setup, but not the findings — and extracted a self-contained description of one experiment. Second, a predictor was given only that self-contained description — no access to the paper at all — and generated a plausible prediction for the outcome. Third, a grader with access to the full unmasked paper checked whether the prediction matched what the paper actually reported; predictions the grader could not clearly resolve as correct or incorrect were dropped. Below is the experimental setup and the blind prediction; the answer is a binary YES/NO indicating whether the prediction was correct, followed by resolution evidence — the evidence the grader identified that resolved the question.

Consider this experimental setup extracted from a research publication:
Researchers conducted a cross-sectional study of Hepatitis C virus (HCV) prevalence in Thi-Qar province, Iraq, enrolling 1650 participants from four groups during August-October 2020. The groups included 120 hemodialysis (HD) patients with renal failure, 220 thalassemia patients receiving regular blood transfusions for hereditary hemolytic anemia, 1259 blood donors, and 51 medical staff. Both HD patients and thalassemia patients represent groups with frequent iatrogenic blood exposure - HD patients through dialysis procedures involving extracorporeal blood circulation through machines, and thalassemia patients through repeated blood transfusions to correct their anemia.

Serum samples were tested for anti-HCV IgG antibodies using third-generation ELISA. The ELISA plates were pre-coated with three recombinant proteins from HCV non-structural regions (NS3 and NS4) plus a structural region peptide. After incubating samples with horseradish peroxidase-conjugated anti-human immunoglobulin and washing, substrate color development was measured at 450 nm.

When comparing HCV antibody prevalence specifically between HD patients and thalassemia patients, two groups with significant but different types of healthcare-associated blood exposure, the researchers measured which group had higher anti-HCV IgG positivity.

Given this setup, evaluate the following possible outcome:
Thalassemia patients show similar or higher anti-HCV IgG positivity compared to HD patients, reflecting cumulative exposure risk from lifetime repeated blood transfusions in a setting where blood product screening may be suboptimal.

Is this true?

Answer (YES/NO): YES